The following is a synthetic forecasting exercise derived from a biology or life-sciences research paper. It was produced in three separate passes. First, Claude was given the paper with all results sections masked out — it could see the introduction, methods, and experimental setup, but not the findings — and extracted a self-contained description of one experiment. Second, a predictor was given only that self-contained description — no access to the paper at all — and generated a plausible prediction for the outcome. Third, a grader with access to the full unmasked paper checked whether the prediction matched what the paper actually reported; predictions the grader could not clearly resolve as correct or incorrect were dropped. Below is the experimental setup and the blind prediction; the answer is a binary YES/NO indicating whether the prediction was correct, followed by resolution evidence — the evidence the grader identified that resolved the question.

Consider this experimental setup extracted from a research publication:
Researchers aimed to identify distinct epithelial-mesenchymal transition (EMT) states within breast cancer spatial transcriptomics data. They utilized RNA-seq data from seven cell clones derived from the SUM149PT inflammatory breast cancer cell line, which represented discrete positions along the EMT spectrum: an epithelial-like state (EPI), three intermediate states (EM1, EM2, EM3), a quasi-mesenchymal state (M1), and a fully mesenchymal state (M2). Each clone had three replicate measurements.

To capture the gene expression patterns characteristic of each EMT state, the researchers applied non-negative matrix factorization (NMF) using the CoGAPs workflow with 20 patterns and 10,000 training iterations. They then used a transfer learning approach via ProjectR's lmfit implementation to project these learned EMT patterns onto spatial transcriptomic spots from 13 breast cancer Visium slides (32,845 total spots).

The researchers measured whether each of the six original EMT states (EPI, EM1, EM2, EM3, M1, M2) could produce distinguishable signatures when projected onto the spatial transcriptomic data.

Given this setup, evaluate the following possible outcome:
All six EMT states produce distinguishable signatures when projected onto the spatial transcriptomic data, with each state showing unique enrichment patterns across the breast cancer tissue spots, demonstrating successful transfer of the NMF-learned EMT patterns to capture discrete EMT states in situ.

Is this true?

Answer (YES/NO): NO